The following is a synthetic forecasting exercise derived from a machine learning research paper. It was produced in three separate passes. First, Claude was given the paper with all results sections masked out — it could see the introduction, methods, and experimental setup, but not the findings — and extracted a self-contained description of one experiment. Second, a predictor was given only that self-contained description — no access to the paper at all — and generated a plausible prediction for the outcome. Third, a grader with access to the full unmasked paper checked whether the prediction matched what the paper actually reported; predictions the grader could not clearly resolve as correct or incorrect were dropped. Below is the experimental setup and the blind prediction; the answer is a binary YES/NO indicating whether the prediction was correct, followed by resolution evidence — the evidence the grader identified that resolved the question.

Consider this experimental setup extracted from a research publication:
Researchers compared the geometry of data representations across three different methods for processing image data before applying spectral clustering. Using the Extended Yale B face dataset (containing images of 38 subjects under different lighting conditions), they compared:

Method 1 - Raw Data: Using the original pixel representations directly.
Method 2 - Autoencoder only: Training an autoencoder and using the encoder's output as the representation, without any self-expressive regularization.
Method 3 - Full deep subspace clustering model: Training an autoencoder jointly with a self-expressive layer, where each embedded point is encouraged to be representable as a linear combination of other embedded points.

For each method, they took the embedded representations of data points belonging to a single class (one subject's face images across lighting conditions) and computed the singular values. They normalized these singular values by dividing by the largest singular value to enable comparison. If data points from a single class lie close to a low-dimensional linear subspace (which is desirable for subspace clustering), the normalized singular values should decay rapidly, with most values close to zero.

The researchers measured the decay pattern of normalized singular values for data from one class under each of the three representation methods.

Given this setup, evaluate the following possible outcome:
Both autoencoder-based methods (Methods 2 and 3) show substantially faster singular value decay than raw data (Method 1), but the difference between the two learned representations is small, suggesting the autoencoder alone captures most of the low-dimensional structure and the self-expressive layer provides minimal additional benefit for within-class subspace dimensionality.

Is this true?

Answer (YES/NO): NO